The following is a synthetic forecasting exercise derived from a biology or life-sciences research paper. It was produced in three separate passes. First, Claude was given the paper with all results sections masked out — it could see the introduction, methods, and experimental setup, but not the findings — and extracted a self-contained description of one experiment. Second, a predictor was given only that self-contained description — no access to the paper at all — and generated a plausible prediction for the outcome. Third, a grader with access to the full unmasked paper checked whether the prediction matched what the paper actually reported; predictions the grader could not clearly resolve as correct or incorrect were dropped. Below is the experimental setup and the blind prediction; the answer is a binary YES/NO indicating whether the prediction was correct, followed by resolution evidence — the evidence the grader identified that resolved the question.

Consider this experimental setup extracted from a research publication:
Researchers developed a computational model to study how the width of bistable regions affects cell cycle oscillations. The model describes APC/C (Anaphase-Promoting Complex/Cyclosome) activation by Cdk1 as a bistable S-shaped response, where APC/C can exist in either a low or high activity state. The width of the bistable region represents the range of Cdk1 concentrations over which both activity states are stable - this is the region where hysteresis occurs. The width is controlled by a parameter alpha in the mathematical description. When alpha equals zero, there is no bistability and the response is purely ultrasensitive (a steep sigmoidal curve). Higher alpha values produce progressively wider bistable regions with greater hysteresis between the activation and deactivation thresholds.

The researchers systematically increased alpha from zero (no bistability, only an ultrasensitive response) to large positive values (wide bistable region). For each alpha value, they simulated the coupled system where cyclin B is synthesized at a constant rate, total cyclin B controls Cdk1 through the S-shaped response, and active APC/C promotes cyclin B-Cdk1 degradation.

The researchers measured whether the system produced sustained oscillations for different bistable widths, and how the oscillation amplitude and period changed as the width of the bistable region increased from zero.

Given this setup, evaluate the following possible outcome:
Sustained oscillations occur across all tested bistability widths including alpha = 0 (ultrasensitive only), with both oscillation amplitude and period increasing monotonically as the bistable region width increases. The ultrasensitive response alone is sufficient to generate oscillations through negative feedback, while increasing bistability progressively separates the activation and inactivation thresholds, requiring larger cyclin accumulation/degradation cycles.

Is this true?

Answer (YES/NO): NO